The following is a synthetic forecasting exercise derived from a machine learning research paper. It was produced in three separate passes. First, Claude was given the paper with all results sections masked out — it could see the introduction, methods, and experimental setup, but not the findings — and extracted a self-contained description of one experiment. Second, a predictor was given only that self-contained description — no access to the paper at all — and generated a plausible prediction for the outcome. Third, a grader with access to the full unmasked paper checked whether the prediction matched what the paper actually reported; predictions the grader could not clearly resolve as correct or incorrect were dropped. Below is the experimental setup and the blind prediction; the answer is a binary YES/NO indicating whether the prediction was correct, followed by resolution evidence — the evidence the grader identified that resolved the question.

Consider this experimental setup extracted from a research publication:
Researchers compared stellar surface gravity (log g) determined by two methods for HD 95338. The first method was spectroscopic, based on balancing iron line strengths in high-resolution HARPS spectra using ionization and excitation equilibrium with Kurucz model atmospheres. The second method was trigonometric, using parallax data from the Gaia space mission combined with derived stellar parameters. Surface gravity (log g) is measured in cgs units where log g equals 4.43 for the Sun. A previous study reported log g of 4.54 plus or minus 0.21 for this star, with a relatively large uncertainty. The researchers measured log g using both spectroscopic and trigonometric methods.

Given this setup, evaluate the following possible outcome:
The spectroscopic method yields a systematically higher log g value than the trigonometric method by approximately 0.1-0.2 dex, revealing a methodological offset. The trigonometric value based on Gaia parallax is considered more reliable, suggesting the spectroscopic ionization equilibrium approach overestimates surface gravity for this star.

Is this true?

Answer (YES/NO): NO